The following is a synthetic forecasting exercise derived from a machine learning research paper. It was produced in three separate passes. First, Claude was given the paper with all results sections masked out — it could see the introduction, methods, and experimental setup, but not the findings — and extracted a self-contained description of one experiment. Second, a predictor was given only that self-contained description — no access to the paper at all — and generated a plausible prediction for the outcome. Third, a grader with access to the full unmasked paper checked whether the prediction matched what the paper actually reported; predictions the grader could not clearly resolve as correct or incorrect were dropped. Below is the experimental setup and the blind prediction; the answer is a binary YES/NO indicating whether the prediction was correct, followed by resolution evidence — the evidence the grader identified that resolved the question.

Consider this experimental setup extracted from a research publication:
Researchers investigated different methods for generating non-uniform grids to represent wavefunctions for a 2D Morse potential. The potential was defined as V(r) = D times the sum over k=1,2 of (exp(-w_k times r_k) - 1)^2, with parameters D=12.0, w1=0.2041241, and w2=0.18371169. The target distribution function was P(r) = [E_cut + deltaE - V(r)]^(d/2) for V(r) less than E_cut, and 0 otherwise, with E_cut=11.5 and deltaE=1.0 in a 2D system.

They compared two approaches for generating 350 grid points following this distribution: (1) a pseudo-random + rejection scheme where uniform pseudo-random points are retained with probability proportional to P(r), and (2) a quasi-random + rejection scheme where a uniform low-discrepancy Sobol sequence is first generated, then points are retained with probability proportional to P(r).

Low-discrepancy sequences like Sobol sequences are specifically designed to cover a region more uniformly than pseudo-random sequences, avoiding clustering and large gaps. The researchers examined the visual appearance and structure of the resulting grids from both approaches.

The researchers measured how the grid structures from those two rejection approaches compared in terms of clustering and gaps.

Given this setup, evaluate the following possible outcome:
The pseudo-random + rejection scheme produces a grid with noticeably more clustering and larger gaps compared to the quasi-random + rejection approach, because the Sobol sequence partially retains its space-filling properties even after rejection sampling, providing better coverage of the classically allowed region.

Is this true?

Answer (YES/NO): NO